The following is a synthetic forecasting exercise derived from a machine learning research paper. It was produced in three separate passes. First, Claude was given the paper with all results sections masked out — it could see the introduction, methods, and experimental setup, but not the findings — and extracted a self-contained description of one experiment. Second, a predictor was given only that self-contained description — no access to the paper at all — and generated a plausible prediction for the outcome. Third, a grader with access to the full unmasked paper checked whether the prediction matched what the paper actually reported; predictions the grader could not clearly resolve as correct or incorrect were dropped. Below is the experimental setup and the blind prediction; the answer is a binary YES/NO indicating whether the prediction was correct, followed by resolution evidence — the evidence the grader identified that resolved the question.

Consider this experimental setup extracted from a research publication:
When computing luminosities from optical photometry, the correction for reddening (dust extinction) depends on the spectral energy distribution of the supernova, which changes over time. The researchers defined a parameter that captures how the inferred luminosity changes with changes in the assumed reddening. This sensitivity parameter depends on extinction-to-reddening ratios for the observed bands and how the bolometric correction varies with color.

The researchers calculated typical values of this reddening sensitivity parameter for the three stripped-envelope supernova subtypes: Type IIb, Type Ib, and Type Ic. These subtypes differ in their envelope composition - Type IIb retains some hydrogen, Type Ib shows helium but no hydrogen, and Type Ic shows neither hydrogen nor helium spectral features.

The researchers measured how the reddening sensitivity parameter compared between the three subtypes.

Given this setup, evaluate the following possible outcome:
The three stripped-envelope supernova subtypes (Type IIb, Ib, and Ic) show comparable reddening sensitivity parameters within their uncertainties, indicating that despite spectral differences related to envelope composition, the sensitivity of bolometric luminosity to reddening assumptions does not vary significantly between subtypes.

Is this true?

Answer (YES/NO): NO